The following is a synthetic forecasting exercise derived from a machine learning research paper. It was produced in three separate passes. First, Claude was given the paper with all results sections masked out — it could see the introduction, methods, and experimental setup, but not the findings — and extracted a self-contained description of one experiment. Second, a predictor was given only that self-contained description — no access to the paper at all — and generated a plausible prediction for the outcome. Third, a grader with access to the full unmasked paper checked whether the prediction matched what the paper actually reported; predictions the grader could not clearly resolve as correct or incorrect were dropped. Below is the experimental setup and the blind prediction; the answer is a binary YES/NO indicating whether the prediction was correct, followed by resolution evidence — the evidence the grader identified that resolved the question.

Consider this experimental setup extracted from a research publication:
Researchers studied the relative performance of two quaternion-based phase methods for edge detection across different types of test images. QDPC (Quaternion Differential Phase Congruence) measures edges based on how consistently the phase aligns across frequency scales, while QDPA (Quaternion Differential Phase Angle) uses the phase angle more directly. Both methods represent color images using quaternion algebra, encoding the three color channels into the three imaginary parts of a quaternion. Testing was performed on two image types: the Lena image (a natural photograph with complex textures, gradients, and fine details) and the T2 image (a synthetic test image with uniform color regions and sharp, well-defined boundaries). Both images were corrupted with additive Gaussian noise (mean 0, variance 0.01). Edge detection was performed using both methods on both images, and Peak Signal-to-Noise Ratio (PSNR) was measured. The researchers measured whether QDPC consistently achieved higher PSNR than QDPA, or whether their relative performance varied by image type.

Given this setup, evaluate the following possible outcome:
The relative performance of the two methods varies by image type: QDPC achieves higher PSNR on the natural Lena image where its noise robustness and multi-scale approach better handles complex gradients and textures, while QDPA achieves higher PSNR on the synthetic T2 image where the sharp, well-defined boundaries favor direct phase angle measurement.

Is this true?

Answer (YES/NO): NO